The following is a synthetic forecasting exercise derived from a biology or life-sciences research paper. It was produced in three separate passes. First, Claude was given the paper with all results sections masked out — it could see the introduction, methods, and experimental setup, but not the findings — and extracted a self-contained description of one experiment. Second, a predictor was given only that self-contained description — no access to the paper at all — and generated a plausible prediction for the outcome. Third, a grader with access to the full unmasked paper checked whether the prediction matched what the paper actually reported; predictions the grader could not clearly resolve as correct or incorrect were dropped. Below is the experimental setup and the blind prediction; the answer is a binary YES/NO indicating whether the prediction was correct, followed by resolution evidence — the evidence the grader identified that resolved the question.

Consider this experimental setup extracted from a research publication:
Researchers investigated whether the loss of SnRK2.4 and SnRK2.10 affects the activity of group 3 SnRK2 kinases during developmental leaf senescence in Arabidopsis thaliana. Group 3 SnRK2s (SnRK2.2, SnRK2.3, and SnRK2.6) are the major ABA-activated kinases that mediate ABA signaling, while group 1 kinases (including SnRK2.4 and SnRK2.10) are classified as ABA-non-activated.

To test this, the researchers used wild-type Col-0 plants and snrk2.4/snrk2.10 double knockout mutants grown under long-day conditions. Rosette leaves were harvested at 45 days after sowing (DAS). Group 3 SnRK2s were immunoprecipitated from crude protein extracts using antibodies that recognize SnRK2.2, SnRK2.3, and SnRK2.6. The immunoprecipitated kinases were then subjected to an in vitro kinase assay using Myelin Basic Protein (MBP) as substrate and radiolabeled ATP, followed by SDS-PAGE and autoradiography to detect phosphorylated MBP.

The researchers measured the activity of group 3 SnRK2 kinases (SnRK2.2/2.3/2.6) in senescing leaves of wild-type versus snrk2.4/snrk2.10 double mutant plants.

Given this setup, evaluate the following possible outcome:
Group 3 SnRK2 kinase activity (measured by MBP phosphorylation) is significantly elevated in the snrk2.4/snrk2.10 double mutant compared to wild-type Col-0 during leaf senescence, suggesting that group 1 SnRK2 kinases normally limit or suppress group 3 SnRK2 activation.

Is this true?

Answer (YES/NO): NO